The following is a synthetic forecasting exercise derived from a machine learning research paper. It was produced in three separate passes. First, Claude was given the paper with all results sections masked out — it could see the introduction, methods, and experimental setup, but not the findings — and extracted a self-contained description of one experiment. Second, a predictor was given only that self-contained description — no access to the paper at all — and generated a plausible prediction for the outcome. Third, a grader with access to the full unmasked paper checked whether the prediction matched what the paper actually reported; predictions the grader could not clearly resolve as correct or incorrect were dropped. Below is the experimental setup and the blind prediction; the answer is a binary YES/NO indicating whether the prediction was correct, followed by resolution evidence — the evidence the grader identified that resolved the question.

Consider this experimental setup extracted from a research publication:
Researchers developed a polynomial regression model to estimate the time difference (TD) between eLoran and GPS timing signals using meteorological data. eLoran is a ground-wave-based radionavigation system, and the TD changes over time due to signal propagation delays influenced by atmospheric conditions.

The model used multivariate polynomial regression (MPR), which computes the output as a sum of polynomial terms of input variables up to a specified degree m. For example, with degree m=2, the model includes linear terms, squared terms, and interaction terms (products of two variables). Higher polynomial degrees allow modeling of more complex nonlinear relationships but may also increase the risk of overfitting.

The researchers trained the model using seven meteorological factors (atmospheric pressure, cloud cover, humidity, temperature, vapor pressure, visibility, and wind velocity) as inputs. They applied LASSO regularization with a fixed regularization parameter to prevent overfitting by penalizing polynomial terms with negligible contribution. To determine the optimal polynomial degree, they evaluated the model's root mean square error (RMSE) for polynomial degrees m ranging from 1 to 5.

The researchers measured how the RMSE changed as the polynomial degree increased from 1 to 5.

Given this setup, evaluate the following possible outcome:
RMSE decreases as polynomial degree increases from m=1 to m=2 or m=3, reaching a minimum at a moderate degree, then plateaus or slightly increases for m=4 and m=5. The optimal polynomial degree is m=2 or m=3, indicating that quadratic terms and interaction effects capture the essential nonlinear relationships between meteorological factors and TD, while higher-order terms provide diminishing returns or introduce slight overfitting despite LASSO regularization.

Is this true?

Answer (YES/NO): YES